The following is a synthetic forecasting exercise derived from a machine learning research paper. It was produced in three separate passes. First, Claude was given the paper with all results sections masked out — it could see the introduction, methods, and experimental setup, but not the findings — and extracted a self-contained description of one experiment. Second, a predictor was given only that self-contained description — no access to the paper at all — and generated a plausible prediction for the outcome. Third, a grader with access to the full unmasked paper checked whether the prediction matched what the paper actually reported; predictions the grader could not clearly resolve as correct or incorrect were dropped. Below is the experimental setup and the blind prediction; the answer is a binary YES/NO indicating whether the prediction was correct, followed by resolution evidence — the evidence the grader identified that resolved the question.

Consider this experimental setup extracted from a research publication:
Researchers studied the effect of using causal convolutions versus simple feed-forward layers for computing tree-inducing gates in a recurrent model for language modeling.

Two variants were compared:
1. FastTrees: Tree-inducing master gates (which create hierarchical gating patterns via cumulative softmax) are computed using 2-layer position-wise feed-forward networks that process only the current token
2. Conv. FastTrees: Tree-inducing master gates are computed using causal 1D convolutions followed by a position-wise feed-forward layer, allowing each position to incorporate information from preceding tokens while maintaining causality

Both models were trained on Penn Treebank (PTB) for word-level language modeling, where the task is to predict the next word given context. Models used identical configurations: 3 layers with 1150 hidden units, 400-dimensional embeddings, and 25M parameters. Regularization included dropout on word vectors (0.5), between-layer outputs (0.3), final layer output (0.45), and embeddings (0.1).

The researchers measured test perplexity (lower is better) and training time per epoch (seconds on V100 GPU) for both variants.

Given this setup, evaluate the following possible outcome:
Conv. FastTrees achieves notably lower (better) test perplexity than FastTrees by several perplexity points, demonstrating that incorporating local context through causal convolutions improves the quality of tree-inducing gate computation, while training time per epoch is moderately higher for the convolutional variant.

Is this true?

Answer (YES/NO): NO